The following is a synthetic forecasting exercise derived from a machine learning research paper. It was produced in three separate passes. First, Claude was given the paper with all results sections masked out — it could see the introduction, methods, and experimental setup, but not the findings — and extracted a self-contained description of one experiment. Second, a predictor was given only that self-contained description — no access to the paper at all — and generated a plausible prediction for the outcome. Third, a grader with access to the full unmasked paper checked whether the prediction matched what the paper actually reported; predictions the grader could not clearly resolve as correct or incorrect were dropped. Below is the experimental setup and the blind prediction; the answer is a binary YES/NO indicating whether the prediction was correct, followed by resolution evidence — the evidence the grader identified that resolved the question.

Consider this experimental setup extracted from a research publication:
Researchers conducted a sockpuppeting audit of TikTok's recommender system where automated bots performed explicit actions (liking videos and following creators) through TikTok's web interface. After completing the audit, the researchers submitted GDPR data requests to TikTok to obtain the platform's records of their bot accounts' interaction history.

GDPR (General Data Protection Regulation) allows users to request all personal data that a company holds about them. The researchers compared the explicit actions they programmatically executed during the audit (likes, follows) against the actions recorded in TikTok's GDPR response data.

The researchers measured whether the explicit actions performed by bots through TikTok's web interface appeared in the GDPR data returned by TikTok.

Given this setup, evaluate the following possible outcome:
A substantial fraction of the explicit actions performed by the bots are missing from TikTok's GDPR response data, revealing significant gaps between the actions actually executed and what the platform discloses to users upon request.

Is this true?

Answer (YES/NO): YES